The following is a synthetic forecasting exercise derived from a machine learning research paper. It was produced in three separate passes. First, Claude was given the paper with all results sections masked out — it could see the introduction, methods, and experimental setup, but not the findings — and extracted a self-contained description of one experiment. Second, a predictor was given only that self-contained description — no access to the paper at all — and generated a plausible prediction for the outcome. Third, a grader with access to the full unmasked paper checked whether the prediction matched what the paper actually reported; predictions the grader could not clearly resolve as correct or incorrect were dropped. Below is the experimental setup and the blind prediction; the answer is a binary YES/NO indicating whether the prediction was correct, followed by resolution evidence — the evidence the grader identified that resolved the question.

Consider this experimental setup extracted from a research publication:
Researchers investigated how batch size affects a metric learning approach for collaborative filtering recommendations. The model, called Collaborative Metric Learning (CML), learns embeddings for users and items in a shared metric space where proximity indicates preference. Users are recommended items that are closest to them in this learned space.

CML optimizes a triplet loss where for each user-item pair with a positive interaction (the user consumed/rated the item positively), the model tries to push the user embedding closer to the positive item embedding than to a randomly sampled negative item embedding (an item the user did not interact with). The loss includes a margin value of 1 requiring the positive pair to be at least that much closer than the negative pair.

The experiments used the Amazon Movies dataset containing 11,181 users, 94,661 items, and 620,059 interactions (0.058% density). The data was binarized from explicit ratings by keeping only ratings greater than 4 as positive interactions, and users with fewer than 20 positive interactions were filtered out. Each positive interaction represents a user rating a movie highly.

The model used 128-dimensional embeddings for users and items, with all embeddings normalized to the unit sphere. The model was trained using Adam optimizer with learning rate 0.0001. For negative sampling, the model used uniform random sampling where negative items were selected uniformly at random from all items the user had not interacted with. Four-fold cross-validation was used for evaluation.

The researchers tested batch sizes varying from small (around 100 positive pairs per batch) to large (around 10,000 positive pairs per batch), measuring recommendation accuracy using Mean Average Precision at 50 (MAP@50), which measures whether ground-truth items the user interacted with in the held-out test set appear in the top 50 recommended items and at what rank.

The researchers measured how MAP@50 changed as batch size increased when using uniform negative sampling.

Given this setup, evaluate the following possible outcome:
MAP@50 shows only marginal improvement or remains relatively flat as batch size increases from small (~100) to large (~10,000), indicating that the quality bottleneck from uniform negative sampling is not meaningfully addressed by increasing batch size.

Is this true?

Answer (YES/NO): NO